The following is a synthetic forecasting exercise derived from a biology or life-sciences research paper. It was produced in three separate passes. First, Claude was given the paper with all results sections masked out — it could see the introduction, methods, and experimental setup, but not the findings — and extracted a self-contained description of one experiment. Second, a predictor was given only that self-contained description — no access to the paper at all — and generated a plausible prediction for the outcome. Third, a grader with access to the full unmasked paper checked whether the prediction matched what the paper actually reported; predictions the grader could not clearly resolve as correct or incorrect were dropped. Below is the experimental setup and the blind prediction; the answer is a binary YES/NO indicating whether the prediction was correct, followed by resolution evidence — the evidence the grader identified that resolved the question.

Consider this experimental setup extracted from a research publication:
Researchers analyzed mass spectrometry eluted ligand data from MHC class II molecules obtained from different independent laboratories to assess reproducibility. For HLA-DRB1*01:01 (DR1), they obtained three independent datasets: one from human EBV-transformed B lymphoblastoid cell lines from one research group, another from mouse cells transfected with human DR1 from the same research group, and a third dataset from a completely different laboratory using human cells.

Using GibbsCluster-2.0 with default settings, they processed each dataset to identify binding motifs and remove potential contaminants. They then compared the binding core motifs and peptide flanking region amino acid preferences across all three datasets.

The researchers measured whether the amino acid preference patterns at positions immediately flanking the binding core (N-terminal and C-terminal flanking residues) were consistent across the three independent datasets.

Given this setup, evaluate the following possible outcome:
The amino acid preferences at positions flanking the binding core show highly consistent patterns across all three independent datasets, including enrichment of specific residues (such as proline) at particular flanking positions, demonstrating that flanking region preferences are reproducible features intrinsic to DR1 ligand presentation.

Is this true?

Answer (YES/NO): YES